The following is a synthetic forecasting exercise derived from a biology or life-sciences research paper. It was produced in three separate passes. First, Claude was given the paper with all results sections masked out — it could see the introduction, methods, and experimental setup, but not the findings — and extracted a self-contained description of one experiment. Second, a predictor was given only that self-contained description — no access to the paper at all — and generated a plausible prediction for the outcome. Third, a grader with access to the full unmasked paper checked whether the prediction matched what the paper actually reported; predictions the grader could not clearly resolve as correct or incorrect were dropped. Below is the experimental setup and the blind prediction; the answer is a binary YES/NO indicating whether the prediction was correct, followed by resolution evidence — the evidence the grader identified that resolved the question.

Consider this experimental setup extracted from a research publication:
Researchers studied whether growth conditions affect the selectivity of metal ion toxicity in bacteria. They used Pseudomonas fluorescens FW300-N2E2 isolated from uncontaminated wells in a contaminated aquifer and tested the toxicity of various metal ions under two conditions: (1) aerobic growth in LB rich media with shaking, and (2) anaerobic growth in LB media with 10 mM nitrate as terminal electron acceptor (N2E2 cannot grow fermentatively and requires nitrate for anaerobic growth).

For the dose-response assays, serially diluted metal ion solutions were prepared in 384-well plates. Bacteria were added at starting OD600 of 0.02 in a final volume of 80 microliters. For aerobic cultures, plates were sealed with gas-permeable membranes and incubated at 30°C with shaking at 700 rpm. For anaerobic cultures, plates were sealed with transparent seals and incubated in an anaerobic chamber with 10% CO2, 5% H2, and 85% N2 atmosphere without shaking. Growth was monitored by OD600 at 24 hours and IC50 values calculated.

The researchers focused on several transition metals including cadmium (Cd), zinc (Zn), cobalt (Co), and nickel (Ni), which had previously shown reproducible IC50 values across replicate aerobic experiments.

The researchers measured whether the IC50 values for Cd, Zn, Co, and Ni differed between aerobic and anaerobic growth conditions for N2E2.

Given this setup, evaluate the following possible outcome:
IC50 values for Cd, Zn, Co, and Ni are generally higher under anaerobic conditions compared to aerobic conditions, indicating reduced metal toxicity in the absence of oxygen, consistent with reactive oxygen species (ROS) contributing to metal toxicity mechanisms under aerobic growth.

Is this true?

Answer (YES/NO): NO